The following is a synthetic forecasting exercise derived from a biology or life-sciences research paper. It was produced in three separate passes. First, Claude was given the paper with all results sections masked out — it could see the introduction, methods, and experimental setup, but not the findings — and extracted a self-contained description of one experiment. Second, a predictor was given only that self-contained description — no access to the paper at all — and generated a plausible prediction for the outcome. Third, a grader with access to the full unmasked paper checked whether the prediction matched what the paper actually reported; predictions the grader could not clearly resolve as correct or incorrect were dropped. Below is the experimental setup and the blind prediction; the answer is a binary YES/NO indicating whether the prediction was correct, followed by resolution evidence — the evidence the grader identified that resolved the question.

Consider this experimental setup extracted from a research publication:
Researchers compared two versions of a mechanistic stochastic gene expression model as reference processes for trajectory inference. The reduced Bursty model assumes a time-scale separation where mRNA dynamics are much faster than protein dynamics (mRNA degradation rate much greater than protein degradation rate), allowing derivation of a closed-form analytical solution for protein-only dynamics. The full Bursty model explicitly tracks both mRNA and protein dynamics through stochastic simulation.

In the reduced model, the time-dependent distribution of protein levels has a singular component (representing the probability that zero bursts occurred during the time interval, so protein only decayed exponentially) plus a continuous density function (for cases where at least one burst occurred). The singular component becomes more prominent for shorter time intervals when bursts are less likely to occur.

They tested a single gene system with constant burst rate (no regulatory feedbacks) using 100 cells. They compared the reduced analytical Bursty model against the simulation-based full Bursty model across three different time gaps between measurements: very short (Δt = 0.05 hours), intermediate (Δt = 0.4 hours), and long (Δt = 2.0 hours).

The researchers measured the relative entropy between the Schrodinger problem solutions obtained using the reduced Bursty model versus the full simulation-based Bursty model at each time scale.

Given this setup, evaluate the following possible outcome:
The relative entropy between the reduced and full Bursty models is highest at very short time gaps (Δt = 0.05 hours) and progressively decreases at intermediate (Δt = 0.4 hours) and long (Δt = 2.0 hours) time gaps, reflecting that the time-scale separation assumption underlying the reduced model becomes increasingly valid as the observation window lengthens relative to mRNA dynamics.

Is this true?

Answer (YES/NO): YES